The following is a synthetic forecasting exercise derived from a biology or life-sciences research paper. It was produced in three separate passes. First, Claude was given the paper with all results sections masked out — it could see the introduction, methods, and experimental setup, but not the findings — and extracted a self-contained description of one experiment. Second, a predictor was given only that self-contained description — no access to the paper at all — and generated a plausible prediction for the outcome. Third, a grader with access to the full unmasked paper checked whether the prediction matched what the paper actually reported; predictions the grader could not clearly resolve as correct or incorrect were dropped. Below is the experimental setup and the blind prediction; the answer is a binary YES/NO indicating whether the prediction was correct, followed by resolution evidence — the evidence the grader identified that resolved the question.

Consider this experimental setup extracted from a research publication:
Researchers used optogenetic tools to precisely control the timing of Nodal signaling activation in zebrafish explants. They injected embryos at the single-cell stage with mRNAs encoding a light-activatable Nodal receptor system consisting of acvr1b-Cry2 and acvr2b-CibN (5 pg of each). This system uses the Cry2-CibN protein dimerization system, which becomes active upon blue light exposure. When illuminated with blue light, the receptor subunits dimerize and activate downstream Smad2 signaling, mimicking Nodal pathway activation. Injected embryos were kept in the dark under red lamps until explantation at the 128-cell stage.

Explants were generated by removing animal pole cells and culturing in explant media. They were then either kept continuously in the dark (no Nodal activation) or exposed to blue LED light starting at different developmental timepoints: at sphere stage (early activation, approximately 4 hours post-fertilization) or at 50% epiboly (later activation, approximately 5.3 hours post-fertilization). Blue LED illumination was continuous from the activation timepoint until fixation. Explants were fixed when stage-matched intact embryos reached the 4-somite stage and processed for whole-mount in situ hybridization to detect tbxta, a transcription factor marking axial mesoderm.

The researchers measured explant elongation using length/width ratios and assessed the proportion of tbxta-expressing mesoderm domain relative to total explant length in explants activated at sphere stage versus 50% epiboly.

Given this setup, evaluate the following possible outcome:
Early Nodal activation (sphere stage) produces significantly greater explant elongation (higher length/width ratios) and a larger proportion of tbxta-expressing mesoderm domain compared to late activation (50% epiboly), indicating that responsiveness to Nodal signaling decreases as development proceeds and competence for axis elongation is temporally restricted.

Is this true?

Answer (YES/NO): NO